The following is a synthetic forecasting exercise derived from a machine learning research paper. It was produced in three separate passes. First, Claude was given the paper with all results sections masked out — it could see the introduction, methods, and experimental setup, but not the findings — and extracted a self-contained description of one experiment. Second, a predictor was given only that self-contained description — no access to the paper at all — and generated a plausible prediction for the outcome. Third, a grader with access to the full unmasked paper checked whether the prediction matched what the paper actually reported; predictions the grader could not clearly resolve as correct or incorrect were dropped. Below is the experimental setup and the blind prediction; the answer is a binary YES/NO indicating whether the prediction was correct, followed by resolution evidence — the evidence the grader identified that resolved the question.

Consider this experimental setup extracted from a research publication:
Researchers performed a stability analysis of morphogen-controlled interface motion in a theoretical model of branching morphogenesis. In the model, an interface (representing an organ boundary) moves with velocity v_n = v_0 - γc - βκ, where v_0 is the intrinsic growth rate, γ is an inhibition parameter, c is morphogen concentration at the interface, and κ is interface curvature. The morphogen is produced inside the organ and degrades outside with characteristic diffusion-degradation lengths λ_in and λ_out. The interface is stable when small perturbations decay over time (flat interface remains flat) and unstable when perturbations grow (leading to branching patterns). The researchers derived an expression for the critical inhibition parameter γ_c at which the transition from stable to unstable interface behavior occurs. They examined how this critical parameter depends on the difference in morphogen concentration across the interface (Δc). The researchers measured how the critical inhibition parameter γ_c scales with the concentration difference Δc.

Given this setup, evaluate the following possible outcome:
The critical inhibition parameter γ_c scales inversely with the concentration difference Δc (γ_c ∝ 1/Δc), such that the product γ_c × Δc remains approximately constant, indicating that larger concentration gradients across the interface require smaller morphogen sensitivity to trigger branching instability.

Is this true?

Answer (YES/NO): YES